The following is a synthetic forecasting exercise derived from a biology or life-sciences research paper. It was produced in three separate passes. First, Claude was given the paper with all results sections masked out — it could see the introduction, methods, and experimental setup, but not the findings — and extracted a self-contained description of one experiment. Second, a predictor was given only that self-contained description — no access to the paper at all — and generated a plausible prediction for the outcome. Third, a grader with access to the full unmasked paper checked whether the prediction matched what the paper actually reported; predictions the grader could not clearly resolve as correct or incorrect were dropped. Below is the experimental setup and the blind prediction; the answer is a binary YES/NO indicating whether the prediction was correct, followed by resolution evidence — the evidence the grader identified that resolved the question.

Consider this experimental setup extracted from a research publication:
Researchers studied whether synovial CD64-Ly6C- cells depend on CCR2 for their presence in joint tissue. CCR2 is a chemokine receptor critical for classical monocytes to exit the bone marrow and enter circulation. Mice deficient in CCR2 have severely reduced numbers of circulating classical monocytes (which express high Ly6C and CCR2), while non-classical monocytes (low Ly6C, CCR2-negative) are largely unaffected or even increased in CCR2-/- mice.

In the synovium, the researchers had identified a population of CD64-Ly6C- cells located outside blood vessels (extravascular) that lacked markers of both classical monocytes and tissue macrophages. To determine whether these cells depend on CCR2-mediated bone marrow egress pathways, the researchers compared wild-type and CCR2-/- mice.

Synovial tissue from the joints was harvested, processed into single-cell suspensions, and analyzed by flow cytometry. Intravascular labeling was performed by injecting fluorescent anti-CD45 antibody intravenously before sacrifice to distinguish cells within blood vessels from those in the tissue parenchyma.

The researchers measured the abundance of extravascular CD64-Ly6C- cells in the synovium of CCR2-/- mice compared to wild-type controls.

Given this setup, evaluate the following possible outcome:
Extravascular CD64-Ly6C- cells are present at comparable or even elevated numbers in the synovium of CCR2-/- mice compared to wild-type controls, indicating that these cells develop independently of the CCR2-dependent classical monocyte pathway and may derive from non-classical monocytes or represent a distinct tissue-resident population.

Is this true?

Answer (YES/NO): YES